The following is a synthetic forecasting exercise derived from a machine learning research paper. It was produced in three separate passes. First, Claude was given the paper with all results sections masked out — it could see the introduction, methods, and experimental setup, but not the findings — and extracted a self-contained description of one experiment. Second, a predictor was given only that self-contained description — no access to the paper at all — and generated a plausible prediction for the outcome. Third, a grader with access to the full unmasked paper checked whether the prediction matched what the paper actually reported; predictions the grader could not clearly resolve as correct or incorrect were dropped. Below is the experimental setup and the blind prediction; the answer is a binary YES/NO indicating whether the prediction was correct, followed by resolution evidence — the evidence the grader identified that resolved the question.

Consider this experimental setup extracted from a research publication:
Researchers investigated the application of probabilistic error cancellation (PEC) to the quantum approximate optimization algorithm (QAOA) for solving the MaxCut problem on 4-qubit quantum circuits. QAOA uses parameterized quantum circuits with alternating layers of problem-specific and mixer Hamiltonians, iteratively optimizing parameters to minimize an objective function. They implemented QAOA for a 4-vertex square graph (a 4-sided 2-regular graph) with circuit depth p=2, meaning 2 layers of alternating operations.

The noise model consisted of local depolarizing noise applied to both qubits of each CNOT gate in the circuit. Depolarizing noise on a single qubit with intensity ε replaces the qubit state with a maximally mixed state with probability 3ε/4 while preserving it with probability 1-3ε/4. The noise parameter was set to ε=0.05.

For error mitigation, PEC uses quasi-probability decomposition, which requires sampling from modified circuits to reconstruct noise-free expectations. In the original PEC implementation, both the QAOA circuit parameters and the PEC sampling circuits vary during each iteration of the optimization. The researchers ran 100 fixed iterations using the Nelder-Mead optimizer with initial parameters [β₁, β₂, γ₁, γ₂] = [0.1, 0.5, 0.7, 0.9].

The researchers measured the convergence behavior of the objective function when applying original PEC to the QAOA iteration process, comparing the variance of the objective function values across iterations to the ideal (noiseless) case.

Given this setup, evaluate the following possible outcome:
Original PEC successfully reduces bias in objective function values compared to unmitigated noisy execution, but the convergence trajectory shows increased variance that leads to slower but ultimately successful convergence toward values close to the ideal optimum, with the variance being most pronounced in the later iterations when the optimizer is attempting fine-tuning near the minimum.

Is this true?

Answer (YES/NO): NO